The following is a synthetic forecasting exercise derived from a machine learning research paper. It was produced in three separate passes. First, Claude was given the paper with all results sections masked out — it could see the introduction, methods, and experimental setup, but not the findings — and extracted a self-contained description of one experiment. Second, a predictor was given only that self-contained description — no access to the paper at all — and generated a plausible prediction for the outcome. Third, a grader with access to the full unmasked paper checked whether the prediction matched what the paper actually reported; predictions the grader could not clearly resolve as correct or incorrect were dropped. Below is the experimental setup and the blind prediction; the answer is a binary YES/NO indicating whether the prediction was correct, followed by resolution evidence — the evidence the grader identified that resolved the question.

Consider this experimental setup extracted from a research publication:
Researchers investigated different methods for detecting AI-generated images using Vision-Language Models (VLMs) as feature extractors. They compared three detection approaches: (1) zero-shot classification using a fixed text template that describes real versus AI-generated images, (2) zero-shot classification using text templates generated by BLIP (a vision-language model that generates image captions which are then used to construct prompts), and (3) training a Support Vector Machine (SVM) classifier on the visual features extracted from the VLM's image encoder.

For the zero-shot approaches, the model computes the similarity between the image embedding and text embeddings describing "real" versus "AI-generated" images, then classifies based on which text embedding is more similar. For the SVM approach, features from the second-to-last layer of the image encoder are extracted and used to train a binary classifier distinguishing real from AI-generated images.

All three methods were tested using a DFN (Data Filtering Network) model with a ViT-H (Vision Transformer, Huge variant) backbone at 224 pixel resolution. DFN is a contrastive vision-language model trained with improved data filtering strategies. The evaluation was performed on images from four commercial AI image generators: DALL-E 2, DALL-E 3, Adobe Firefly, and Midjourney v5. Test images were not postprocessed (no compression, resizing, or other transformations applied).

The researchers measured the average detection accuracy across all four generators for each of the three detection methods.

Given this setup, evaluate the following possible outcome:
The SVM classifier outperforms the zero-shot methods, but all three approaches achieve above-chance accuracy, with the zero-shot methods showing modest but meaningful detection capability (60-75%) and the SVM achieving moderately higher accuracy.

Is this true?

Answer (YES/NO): NO